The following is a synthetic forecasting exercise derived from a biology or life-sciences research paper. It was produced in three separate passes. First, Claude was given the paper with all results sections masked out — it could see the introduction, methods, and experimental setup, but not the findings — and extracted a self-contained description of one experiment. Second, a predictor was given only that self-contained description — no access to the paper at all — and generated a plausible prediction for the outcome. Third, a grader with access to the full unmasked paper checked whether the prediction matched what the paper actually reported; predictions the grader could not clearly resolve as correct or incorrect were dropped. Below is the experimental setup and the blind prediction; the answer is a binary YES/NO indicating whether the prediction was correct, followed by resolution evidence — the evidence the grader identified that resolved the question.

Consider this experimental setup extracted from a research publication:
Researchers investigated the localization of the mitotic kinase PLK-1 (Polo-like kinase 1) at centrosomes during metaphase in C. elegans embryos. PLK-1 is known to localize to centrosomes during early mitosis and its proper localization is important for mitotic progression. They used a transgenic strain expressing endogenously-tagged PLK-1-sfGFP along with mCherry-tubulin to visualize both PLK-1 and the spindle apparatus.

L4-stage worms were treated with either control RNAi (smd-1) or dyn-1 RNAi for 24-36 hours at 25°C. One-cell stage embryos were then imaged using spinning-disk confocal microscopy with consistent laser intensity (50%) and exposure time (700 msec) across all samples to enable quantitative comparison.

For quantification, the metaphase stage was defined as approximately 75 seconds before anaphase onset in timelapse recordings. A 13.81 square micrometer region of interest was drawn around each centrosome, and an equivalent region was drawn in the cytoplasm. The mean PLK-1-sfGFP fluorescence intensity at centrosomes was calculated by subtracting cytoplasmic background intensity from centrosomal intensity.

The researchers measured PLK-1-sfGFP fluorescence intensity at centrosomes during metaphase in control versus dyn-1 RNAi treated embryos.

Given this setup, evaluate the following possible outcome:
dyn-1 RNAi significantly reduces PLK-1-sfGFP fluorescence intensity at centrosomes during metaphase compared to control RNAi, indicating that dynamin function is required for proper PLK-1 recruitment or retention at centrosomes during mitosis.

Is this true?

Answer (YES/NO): NO